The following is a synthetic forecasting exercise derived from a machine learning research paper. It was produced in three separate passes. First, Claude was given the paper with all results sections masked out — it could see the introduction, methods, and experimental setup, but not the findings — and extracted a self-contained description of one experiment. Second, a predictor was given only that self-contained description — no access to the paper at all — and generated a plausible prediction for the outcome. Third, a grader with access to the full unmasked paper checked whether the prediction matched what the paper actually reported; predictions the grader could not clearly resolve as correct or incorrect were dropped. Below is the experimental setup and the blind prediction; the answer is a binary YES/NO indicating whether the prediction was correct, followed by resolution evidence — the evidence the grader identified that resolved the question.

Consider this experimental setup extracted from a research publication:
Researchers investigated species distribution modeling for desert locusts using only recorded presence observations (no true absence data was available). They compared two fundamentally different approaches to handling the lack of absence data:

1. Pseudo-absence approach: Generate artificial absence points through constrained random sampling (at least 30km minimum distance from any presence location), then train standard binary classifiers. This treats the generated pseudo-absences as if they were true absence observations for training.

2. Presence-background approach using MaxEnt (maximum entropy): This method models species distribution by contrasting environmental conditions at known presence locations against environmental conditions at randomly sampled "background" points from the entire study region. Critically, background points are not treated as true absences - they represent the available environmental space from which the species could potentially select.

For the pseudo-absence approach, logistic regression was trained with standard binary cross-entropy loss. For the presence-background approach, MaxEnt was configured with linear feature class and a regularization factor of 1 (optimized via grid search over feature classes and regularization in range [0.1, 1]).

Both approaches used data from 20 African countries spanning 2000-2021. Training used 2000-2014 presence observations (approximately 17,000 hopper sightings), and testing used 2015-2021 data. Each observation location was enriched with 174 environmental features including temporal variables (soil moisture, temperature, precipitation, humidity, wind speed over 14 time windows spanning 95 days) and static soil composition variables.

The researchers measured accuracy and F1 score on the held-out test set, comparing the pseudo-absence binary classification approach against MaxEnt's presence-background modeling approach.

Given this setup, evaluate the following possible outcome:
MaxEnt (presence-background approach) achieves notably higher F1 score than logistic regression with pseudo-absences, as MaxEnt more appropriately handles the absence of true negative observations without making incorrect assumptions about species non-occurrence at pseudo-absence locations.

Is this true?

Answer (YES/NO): NO